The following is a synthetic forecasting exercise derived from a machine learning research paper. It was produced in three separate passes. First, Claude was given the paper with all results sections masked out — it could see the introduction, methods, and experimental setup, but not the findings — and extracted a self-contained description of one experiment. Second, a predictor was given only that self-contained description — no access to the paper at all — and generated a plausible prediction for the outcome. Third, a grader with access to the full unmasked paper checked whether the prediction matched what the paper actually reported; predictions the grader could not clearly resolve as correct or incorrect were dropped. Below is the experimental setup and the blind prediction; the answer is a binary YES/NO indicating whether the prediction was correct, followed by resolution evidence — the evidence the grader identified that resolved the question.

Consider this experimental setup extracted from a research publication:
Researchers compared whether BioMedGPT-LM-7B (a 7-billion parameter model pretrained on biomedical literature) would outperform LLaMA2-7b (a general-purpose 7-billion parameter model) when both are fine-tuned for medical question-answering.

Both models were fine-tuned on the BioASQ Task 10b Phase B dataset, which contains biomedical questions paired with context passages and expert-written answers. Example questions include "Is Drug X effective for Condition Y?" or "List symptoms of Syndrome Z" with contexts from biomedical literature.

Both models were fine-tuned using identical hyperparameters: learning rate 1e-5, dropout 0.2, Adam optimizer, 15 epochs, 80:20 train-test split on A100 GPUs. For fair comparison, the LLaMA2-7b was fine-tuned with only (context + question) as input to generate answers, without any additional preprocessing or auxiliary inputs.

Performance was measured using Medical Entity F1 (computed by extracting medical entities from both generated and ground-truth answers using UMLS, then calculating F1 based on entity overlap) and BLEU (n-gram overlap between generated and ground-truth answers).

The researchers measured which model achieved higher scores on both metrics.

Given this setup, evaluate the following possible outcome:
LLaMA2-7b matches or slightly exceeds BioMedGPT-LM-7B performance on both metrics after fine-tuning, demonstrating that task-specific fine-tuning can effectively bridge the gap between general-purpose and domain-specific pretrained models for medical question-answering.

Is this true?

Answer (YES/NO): NO